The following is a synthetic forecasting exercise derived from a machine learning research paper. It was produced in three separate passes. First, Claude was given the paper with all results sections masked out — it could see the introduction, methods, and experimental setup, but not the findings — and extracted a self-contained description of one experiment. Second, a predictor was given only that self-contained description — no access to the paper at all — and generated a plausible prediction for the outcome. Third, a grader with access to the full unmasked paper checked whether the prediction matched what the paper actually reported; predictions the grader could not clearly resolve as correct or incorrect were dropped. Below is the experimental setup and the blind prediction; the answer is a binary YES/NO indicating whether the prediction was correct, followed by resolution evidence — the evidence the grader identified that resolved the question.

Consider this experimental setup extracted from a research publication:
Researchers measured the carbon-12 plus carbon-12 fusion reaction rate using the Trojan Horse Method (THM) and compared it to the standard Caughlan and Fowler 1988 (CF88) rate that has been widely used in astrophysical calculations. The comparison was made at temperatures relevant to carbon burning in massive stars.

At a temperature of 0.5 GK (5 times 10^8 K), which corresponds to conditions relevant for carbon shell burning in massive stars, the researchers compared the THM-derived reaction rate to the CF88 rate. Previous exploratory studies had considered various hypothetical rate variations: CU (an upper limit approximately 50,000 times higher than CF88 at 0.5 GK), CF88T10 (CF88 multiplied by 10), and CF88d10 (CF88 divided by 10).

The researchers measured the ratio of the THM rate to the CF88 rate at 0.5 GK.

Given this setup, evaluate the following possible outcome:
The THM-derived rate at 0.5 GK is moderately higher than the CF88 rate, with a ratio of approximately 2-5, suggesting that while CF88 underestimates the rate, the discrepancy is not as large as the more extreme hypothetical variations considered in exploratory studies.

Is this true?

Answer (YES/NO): NO